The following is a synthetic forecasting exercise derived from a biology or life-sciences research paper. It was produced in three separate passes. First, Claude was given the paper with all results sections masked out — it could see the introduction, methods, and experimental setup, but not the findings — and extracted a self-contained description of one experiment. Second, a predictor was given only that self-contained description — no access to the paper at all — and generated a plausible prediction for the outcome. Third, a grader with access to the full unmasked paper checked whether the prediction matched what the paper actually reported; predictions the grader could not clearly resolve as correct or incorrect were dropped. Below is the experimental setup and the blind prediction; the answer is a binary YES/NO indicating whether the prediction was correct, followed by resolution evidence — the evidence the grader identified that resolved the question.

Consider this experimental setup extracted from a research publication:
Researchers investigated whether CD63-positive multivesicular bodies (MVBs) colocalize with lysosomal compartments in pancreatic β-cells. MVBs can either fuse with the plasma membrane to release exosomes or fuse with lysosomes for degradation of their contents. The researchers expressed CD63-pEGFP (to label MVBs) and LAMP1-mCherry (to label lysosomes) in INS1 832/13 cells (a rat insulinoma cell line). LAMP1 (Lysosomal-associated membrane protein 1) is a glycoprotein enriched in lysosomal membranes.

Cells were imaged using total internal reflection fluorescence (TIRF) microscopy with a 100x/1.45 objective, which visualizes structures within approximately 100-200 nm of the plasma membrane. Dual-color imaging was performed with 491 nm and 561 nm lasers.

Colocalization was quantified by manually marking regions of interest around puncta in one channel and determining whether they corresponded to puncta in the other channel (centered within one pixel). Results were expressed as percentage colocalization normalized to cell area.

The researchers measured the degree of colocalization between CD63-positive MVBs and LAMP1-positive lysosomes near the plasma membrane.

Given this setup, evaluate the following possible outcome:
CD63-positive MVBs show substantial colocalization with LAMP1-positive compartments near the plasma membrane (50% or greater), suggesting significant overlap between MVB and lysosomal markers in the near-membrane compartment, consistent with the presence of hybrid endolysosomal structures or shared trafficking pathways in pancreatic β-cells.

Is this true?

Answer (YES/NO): NO